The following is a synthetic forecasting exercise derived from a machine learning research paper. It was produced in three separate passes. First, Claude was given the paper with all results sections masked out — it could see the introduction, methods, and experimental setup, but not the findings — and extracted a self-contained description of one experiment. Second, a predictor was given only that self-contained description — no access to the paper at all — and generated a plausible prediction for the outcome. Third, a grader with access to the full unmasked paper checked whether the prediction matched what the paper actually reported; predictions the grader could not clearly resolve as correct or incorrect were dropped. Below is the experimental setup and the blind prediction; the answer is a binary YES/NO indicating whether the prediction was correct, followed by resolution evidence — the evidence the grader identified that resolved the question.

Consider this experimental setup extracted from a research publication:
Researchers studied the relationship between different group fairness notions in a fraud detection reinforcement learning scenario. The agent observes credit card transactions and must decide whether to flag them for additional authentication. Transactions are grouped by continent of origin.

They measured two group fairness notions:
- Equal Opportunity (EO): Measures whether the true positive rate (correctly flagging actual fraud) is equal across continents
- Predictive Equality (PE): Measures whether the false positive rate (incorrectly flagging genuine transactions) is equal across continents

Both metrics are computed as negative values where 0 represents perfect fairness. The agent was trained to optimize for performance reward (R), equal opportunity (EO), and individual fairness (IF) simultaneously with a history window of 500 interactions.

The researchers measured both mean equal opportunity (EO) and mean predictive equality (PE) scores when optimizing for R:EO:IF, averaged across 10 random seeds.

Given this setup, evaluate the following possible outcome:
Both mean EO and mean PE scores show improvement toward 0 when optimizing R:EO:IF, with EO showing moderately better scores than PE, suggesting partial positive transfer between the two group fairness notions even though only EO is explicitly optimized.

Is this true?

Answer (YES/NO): NO